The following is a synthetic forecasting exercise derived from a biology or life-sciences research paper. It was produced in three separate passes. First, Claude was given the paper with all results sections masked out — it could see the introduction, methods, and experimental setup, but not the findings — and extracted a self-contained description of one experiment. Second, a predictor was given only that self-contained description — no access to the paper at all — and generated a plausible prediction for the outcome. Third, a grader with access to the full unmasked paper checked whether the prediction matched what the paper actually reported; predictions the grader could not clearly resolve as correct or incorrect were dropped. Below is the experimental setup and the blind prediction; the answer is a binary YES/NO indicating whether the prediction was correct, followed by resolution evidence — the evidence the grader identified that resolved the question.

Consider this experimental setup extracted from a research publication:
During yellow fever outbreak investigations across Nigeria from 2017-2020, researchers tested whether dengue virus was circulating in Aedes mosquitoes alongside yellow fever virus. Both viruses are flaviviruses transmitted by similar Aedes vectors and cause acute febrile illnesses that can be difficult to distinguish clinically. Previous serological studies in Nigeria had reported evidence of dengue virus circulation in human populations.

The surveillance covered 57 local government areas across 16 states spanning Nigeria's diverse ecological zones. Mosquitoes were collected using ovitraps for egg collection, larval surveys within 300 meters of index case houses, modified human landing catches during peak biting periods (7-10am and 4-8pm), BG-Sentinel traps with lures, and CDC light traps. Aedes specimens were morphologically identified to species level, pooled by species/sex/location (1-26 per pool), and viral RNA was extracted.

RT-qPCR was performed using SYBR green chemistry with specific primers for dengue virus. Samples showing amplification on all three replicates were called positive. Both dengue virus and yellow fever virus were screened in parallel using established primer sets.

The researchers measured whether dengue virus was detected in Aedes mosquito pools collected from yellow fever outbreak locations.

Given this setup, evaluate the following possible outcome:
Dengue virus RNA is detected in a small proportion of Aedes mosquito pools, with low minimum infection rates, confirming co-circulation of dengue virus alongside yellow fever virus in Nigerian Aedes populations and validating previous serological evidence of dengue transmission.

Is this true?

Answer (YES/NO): NO